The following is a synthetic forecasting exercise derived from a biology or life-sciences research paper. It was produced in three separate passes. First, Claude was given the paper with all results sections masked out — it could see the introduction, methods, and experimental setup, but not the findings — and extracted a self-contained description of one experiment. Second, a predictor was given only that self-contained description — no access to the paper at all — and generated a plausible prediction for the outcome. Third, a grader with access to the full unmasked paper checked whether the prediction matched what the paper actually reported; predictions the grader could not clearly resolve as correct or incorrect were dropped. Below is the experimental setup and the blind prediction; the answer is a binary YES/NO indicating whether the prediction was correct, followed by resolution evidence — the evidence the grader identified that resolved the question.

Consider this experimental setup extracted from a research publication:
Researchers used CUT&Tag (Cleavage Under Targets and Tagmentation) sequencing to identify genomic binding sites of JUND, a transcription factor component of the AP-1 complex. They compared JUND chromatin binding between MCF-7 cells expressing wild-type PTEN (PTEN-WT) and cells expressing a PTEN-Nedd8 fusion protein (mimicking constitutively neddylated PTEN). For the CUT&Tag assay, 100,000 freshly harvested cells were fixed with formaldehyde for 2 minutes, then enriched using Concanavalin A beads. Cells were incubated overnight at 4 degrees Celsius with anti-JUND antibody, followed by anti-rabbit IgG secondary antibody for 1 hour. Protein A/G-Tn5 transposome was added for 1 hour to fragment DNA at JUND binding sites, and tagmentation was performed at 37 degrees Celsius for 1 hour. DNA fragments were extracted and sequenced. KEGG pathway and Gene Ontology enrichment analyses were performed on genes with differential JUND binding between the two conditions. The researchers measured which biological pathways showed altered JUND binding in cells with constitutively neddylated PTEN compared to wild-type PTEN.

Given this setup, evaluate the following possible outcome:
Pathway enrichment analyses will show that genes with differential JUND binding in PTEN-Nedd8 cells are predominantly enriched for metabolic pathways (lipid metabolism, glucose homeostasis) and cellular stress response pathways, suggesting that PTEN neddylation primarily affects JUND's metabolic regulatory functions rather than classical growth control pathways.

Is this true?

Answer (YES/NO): NO